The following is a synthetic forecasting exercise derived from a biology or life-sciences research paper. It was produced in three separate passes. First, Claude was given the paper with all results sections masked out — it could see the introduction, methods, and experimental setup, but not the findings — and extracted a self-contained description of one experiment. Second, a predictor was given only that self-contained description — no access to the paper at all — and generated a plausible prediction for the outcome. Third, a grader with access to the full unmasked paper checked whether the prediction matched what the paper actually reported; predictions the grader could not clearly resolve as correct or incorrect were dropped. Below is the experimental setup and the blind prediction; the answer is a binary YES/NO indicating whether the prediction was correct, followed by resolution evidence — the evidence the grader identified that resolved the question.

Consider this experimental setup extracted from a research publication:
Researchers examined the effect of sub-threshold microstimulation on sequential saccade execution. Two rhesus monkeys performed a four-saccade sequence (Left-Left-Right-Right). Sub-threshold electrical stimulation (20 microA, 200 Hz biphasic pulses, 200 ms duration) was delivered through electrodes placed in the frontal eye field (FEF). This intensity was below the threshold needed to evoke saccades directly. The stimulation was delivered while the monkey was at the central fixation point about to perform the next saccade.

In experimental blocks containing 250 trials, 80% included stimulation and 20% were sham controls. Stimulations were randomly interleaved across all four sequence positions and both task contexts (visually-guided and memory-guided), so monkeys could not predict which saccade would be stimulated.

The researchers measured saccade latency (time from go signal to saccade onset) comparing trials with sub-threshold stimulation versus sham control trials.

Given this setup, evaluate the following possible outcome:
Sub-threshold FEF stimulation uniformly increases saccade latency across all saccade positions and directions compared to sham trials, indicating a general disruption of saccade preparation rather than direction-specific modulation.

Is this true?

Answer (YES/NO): NO